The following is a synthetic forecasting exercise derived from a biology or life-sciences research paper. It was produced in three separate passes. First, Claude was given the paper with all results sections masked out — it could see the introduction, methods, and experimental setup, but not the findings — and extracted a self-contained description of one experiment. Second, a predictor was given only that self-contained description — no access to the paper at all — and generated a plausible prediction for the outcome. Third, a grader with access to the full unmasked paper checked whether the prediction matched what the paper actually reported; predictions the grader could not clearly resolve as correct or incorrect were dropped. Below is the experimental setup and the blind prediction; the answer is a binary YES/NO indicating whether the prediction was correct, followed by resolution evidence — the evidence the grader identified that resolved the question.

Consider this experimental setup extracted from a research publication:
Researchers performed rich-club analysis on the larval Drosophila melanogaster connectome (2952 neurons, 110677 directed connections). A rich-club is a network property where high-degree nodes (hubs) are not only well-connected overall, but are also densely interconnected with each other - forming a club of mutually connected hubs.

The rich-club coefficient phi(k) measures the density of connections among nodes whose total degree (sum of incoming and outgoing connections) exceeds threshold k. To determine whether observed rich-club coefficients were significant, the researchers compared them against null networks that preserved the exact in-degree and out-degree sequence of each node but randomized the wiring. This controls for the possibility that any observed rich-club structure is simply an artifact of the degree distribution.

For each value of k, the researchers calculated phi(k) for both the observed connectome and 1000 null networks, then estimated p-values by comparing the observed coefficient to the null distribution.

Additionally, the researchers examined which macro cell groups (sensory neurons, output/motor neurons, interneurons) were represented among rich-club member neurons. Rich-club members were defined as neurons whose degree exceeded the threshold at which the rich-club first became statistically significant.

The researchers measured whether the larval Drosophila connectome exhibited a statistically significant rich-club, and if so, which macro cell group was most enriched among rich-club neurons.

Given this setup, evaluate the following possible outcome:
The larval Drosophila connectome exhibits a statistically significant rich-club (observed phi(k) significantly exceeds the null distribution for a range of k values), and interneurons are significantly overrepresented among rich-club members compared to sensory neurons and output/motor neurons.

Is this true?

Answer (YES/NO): YES